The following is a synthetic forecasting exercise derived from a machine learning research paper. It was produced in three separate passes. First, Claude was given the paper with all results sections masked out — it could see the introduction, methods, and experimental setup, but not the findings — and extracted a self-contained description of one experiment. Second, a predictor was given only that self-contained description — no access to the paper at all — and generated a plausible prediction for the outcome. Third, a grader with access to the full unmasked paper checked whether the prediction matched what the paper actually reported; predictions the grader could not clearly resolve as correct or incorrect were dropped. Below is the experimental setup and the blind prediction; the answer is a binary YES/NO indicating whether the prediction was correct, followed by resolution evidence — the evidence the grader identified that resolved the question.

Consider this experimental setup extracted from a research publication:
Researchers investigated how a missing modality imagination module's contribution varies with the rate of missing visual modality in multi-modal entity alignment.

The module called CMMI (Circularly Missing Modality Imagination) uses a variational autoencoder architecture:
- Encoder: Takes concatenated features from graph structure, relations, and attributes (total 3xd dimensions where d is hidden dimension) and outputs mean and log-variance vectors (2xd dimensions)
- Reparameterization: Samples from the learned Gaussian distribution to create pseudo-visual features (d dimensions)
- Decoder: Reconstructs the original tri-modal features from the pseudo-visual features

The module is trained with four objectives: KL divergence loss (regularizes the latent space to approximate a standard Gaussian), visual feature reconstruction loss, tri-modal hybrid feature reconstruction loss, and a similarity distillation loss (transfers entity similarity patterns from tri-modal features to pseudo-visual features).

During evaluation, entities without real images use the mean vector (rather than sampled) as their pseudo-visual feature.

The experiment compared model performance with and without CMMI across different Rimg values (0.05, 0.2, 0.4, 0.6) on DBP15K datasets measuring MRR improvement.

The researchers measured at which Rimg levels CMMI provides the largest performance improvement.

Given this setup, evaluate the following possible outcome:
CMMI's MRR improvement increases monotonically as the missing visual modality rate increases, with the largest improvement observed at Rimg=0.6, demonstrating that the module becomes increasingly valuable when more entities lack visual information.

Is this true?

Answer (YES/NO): NO